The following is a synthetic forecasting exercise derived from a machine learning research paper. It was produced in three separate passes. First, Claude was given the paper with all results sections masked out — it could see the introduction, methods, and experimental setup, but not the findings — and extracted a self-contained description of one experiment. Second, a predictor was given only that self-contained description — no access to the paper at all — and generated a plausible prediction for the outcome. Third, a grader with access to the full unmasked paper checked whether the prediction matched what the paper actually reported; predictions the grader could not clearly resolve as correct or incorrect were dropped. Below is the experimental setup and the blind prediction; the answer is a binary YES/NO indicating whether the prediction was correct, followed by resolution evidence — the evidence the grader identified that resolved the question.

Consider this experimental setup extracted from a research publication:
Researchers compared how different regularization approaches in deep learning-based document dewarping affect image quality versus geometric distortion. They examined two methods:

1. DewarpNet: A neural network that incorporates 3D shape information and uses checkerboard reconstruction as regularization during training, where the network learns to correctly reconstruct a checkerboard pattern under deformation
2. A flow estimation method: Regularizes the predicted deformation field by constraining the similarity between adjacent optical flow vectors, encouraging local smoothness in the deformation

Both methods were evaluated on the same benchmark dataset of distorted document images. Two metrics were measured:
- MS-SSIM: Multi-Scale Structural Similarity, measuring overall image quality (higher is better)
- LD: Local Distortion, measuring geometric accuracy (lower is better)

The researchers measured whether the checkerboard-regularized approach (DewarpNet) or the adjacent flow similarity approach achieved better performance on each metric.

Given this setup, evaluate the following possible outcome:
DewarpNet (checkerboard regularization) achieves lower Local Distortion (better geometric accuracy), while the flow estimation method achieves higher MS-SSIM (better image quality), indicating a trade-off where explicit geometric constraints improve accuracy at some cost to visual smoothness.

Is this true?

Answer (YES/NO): NO